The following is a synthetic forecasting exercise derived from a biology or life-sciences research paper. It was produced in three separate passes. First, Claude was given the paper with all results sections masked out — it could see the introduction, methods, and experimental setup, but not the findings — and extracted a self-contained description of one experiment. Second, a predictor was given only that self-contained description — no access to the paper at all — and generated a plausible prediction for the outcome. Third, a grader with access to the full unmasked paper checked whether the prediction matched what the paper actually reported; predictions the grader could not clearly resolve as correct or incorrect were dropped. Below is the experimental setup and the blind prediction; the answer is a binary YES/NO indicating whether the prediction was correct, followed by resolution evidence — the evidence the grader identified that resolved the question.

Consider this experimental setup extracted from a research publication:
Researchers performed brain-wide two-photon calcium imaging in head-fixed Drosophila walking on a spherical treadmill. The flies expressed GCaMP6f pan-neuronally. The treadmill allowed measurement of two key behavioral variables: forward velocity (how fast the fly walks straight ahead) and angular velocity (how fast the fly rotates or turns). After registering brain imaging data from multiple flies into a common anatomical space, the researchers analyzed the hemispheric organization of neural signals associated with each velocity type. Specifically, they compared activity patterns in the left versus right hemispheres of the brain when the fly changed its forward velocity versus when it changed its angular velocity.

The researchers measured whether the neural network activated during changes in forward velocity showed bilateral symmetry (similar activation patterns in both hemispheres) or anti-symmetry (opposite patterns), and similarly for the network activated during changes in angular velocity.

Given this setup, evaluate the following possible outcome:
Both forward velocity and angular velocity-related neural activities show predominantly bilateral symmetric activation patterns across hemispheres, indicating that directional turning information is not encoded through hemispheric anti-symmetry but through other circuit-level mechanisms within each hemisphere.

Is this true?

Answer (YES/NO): NO